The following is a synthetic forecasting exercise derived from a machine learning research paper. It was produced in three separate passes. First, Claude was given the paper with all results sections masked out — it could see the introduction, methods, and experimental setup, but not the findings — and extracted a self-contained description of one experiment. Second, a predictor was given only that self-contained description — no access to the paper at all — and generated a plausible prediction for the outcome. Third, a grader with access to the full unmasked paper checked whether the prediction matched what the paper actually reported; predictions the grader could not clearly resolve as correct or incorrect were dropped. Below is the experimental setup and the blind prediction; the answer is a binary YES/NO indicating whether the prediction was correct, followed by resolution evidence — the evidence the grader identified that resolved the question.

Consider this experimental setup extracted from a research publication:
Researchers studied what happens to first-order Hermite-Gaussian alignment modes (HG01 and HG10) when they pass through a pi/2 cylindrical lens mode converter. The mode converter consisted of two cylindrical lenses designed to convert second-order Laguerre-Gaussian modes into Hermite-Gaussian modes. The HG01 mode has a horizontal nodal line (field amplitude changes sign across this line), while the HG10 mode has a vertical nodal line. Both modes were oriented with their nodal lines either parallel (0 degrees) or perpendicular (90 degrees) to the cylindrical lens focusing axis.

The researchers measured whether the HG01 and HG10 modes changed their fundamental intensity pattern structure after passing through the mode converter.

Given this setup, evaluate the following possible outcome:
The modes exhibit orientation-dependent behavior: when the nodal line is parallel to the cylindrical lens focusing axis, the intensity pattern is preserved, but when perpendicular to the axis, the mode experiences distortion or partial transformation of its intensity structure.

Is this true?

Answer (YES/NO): NO